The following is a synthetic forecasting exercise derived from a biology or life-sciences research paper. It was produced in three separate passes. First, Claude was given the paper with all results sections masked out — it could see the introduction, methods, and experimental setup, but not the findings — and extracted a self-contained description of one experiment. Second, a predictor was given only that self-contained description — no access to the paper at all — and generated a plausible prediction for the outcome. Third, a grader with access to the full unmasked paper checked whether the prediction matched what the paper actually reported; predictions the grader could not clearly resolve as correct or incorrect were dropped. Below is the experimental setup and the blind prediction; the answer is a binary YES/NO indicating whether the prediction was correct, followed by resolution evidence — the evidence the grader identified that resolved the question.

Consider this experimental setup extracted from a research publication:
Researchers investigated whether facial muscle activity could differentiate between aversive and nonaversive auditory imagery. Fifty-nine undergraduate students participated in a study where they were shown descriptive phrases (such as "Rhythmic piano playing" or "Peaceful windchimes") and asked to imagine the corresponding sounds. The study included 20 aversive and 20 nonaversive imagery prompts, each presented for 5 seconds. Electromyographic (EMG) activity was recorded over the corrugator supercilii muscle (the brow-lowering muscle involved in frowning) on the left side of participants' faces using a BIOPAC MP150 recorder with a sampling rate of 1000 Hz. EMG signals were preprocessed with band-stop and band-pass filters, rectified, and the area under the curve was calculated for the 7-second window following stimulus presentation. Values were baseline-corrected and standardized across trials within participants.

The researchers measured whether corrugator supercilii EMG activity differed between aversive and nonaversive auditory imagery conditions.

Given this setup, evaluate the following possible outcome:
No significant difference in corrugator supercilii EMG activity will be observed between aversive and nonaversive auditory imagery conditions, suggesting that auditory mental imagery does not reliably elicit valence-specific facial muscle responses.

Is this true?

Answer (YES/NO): NO